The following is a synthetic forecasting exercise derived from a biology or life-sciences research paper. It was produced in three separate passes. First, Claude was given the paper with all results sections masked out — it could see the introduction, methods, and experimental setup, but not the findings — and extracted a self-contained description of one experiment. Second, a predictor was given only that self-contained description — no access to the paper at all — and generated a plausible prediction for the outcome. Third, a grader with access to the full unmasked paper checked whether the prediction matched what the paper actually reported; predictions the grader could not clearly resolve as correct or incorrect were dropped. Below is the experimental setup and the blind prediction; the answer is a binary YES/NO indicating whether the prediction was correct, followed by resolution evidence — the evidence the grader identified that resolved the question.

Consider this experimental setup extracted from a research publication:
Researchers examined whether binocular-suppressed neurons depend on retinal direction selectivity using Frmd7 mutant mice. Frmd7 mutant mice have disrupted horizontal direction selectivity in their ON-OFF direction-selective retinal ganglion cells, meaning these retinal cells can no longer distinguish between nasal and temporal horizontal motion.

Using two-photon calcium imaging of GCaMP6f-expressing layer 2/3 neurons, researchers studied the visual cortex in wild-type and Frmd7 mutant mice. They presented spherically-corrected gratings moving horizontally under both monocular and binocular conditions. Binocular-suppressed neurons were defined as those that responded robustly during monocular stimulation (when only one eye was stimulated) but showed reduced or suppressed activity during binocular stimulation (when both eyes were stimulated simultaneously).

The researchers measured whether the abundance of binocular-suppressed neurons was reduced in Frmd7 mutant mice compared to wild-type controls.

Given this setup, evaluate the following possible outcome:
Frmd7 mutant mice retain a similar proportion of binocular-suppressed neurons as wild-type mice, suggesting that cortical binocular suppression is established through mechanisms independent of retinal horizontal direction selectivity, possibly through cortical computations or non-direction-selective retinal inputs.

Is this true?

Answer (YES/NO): NO